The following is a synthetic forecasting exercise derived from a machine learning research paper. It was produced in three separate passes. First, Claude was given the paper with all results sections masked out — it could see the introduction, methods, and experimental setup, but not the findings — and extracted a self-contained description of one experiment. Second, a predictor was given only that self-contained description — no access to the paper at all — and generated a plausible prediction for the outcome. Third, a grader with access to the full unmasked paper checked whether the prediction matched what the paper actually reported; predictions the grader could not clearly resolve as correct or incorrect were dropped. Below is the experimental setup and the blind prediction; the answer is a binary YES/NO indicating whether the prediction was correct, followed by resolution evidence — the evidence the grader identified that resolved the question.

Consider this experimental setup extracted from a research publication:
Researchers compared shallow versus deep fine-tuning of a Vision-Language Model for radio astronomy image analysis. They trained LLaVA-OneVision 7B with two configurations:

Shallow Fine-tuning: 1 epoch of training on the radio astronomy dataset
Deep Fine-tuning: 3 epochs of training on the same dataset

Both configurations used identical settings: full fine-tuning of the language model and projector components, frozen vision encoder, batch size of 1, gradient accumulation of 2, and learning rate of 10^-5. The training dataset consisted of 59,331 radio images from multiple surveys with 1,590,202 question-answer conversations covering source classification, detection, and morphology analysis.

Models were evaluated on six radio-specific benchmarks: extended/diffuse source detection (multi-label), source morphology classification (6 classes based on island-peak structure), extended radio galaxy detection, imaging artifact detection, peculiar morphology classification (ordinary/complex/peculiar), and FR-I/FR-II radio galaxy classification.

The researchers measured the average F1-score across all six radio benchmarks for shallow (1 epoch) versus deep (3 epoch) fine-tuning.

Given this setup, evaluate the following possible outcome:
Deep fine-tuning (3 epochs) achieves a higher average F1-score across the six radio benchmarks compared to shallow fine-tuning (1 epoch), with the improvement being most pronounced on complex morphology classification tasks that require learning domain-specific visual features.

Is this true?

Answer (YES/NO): NO